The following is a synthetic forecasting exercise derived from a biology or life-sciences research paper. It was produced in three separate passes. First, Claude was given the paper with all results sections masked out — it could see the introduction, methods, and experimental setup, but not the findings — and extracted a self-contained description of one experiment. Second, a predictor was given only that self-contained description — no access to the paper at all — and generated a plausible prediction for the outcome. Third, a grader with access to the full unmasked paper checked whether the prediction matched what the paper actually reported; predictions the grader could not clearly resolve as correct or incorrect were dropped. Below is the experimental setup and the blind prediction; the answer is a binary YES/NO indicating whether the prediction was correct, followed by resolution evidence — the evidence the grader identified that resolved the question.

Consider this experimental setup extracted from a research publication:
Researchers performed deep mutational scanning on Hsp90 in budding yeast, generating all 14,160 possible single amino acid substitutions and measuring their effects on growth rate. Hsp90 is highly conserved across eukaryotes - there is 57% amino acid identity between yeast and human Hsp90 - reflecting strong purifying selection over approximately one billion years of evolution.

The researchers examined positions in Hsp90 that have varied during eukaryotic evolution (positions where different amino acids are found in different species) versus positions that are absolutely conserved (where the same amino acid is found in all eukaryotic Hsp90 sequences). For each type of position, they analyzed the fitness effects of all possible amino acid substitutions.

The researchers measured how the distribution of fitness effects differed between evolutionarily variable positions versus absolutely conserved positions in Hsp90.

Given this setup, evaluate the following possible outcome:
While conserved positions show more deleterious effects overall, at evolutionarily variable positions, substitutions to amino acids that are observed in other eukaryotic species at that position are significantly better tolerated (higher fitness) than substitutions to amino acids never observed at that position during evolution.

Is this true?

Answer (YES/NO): YES